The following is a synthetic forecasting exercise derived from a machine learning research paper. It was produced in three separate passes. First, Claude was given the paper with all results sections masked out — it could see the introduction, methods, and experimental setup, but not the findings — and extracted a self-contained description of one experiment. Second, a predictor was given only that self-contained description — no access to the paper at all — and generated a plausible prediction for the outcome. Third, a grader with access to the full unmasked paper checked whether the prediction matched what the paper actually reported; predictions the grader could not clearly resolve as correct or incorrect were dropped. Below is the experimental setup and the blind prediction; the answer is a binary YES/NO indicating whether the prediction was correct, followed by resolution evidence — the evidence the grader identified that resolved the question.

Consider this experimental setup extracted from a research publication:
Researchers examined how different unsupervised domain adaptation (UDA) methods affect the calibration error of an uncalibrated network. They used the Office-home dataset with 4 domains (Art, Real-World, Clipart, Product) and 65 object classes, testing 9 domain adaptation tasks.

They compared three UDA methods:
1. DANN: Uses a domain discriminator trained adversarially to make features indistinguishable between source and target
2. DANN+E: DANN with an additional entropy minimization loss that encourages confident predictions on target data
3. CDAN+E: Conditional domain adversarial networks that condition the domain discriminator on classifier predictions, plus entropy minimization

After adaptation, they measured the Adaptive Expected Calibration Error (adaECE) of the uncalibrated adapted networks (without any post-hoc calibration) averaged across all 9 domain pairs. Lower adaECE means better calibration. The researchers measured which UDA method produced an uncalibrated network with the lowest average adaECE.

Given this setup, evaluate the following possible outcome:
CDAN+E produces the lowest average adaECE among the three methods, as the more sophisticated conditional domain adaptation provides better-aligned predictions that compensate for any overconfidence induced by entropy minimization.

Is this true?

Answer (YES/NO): NO